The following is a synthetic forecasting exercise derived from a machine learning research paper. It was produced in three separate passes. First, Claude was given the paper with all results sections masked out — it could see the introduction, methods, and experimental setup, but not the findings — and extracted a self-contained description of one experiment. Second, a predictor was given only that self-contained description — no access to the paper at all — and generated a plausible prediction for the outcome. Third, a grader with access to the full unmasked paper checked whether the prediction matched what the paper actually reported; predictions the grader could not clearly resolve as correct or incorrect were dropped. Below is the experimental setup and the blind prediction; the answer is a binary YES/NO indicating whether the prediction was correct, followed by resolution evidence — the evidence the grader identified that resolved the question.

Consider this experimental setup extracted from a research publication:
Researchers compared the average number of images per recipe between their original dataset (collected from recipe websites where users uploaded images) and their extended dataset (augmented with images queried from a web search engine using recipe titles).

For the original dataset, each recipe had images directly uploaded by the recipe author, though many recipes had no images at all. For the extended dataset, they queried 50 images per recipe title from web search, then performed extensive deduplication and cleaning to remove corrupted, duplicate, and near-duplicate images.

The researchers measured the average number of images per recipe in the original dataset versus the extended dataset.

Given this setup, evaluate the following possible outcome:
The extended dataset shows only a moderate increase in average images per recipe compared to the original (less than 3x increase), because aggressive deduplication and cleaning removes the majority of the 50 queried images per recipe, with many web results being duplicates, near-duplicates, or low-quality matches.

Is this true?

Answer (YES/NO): NO